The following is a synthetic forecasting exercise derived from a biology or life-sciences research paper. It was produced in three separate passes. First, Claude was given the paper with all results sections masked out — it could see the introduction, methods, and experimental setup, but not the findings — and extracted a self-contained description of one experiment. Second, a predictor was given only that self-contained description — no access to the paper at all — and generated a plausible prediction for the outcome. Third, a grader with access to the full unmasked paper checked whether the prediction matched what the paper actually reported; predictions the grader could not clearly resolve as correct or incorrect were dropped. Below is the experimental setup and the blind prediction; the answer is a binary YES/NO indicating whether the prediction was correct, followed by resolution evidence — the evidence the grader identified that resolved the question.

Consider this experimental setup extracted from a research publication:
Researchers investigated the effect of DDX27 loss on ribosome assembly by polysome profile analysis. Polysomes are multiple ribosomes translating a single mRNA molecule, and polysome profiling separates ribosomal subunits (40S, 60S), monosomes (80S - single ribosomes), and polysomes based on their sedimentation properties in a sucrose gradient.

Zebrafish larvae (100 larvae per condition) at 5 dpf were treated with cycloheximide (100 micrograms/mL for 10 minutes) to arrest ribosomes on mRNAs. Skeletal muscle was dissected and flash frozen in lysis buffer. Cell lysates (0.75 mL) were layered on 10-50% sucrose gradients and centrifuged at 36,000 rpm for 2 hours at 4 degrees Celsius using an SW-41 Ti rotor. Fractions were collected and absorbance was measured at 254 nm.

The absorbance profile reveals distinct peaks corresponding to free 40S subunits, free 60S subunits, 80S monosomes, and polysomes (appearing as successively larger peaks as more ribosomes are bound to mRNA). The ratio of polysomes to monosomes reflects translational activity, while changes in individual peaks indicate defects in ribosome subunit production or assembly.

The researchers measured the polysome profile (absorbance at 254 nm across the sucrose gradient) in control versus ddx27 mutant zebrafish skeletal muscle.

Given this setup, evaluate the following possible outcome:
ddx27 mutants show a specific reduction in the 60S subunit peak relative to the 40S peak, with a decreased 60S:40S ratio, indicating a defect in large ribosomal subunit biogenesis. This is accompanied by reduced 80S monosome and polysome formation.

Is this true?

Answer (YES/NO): YES